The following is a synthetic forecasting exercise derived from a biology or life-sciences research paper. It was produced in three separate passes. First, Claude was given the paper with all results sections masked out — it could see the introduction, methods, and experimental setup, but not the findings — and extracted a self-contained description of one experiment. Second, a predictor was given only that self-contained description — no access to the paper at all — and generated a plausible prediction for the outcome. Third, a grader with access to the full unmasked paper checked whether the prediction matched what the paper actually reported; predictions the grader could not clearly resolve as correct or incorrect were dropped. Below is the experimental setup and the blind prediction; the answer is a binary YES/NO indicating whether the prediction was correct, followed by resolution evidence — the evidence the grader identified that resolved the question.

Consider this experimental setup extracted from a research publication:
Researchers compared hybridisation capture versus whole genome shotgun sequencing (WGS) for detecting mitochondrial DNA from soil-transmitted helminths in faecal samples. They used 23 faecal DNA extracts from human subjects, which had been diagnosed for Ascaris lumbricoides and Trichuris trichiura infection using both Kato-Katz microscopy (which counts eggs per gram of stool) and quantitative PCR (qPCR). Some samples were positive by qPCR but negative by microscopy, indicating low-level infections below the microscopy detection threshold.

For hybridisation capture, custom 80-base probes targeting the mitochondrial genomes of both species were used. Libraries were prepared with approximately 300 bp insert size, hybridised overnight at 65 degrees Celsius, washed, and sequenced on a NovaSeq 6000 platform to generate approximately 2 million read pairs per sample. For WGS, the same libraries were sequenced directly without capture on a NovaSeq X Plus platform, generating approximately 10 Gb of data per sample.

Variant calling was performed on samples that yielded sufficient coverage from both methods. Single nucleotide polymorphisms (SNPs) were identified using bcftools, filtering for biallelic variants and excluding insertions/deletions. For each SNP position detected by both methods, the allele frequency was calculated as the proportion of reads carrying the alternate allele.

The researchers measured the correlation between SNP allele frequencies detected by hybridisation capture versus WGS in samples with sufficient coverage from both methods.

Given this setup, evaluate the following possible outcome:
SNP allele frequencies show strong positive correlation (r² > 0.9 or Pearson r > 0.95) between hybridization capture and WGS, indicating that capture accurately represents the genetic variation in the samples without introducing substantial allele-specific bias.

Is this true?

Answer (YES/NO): YES